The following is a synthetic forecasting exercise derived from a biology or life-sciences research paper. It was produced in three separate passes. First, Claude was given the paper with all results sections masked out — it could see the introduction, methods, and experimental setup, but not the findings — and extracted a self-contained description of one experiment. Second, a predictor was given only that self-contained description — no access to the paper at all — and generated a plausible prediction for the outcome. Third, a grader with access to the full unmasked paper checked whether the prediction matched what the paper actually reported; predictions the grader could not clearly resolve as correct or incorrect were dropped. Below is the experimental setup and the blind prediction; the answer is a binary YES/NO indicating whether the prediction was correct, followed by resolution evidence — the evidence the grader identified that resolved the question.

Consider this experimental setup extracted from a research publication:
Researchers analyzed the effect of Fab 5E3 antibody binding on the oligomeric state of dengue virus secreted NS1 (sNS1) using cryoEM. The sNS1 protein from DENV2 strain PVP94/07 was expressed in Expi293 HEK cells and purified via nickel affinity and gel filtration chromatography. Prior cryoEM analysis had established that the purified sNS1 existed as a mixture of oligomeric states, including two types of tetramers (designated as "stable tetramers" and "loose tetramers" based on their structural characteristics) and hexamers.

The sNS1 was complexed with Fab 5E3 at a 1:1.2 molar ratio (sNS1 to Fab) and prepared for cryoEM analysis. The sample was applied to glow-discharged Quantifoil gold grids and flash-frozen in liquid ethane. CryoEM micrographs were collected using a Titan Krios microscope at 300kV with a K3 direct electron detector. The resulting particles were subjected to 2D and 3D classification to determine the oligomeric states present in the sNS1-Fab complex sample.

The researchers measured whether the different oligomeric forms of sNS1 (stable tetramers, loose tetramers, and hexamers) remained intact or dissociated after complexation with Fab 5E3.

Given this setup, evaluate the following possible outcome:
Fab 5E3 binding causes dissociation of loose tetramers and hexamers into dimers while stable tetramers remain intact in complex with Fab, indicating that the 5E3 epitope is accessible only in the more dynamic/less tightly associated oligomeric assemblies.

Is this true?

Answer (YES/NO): YES